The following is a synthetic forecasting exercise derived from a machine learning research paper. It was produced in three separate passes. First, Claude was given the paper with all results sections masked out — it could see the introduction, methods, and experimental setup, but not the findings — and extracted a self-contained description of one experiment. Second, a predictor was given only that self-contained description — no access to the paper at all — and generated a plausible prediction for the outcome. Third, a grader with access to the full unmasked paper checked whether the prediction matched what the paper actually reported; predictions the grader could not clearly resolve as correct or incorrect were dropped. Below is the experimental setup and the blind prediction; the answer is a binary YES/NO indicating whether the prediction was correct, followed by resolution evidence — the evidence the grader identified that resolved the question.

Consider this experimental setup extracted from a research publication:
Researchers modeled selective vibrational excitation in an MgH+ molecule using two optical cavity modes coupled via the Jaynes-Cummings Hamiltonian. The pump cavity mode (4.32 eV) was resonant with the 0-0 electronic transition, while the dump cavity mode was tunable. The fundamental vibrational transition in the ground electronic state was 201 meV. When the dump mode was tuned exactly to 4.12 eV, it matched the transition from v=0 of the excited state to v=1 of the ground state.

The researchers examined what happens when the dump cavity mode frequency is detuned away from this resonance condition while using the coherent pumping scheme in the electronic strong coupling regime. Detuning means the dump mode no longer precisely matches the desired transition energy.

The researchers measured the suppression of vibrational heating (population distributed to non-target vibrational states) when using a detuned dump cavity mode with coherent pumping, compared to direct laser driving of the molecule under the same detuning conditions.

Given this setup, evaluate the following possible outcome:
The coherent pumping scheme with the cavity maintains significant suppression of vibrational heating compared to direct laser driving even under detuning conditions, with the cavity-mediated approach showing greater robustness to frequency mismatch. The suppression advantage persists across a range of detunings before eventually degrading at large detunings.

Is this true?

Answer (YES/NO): YES